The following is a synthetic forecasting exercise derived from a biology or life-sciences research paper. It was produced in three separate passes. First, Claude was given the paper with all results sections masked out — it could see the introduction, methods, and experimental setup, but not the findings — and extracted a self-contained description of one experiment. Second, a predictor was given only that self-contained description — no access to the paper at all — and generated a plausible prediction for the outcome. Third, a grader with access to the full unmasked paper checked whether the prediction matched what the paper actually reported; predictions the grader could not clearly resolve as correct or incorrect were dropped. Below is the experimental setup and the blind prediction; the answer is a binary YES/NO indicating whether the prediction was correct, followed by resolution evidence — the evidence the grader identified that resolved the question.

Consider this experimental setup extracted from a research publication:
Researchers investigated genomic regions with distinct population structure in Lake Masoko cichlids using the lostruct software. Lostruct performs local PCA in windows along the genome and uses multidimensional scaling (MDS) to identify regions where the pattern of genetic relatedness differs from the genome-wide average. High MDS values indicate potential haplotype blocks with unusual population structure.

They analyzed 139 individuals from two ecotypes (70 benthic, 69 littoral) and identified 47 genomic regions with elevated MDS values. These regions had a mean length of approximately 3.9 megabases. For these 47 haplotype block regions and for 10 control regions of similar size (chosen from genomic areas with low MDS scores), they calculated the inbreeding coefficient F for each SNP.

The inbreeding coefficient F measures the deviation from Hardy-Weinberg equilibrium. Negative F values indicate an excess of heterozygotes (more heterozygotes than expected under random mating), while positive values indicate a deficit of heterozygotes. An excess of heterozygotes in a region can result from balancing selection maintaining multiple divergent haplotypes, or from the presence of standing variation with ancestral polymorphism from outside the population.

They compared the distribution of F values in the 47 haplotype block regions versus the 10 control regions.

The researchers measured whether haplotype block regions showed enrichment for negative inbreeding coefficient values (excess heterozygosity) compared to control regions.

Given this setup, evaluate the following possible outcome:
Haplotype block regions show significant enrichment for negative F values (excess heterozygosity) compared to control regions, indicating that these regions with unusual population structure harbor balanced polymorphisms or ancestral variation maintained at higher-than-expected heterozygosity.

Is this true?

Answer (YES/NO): YES